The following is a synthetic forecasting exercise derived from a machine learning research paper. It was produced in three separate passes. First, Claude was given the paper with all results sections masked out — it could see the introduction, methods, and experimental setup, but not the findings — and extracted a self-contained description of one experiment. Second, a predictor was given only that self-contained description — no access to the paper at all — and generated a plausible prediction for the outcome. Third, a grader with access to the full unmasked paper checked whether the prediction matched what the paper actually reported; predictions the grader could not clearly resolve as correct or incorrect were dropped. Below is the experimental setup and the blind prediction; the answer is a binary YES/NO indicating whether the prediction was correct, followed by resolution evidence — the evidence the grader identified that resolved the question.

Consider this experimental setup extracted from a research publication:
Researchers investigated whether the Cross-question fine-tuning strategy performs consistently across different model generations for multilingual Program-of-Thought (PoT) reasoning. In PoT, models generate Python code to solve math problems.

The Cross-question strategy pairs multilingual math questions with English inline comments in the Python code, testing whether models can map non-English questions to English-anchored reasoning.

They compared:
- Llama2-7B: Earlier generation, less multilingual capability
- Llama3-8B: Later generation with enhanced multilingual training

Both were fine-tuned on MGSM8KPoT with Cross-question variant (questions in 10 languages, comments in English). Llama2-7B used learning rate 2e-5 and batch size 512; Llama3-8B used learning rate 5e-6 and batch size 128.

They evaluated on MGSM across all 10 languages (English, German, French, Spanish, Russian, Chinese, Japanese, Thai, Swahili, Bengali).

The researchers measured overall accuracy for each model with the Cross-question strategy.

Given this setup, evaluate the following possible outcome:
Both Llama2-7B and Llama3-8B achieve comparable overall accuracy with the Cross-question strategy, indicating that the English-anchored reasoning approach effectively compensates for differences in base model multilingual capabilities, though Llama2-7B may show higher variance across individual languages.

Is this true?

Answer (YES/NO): NO